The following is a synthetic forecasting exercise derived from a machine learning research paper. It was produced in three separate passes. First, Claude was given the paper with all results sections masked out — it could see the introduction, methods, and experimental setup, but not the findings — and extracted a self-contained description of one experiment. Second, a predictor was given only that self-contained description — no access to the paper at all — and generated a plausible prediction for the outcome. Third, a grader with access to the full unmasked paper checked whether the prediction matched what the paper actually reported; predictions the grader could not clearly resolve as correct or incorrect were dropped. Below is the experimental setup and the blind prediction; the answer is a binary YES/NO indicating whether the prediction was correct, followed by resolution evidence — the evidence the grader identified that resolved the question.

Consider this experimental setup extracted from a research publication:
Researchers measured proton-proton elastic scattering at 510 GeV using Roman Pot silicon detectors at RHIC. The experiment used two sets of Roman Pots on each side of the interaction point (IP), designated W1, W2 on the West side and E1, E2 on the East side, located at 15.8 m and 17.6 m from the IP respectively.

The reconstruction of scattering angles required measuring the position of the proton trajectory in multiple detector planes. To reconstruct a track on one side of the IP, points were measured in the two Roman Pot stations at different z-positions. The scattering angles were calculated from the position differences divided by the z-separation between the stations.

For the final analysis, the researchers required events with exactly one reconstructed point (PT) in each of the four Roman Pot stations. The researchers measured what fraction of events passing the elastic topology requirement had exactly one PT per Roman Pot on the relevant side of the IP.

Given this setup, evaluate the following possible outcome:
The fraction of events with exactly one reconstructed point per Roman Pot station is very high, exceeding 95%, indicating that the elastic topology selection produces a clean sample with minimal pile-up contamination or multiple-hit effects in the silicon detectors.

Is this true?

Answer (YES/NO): NO